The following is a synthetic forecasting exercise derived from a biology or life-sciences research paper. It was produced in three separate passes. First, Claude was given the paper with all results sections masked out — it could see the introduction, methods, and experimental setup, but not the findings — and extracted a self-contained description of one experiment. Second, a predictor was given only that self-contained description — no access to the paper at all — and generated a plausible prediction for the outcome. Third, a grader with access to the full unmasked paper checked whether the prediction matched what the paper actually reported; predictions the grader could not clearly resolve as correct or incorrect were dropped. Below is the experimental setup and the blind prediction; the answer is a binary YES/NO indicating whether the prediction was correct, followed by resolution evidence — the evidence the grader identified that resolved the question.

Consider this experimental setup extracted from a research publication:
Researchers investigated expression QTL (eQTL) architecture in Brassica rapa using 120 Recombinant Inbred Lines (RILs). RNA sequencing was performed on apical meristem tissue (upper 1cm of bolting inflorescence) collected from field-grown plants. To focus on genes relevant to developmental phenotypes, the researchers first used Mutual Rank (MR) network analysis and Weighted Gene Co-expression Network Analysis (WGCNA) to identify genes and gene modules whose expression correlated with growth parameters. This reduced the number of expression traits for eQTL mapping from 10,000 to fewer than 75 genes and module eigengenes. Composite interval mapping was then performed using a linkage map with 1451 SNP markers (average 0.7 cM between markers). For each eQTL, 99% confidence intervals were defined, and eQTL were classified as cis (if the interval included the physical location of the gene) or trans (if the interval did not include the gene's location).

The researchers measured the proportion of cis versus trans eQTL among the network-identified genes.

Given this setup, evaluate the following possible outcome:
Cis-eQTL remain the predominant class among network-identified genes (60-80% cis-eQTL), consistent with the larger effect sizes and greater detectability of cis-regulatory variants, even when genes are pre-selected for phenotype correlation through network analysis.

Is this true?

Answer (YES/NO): NO